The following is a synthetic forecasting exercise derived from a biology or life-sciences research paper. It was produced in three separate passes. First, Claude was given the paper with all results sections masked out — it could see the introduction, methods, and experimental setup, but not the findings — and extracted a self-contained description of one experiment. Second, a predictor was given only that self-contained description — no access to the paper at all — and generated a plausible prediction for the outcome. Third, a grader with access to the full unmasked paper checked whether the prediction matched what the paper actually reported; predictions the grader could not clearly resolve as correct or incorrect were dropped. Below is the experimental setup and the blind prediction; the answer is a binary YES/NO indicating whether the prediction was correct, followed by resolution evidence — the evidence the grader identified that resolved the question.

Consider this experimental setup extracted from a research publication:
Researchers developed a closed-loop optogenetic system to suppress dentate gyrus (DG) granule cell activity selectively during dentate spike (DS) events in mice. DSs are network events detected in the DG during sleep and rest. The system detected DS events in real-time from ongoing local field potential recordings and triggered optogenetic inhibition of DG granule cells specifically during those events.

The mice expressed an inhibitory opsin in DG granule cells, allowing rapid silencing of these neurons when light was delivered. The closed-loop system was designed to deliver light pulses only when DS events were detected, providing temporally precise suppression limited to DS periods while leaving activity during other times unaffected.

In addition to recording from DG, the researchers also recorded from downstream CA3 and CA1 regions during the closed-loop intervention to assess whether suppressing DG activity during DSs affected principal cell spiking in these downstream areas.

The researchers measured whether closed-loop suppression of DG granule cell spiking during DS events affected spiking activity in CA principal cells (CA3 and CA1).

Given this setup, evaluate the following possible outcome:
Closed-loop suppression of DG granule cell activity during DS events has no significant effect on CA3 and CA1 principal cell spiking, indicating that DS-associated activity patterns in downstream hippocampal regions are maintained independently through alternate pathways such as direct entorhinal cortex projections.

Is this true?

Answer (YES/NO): NO